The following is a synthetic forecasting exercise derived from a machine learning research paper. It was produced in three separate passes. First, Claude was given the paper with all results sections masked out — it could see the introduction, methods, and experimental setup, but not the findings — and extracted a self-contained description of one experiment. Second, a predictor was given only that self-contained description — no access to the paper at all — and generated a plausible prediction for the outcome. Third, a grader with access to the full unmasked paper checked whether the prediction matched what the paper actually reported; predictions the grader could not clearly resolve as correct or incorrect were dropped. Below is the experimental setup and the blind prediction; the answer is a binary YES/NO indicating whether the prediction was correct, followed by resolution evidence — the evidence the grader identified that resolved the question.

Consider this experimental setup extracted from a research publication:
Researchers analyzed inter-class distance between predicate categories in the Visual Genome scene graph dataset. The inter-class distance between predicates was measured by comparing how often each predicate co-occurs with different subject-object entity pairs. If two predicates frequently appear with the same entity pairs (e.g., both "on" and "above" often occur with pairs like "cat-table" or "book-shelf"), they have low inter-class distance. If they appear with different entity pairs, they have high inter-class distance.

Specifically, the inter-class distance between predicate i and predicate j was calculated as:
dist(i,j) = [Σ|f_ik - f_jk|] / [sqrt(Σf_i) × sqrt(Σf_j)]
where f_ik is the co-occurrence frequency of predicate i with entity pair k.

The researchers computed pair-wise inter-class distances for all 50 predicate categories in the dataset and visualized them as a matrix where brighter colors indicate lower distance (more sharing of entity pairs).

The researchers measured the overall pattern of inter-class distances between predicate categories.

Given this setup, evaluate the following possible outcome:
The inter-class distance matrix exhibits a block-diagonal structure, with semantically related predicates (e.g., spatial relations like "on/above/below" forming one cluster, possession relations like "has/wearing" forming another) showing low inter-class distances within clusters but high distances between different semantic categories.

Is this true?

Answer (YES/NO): NO